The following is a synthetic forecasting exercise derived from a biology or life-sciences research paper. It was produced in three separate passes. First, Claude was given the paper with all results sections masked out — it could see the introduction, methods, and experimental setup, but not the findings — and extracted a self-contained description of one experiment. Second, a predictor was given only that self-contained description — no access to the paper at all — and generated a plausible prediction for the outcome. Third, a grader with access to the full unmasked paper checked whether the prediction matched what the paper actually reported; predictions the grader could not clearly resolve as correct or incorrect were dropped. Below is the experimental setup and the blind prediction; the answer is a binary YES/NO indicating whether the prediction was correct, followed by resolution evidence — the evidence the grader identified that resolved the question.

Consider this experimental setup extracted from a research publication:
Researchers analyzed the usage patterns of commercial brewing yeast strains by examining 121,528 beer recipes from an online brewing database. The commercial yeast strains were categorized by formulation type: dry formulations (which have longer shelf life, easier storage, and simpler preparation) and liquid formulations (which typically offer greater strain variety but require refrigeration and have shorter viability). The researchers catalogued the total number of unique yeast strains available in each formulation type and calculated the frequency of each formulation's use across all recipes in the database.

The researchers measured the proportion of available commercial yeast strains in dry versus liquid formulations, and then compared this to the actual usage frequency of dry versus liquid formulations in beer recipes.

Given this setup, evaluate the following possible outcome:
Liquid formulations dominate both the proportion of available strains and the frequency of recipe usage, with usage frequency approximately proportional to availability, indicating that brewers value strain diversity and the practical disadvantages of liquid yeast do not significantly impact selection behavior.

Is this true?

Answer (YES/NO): NO